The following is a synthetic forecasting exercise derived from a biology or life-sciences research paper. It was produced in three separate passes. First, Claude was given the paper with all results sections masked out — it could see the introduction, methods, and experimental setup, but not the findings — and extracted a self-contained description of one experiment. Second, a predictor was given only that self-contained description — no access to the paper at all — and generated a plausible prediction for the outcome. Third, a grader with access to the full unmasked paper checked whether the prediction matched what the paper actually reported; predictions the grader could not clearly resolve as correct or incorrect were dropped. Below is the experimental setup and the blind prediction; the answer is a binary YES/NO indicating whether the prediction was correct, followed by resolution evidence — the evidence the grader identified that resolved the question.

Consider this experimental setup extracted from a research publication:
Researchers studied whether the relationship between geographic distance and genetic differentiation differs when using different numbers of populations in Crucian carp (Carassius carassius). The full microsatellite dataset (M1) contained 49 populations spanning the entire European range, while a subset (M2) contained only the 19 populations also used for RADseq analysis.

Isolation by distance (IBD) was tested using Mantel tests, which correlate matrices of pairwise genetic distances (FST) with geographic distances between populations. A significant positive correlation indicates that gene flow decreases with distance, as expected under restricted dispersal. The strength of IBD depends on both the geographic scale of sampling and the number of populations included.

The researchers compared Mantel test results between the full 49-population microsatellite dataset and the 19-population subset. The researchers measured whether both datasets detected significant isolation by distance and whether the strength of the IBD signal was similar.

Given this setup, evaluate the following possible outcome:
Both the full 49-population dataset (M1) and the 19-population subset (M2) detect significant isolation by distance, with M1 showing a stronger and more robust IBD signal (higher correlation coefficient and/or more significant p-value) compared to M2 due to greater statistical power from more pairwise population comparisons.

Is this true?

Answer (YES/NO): NO